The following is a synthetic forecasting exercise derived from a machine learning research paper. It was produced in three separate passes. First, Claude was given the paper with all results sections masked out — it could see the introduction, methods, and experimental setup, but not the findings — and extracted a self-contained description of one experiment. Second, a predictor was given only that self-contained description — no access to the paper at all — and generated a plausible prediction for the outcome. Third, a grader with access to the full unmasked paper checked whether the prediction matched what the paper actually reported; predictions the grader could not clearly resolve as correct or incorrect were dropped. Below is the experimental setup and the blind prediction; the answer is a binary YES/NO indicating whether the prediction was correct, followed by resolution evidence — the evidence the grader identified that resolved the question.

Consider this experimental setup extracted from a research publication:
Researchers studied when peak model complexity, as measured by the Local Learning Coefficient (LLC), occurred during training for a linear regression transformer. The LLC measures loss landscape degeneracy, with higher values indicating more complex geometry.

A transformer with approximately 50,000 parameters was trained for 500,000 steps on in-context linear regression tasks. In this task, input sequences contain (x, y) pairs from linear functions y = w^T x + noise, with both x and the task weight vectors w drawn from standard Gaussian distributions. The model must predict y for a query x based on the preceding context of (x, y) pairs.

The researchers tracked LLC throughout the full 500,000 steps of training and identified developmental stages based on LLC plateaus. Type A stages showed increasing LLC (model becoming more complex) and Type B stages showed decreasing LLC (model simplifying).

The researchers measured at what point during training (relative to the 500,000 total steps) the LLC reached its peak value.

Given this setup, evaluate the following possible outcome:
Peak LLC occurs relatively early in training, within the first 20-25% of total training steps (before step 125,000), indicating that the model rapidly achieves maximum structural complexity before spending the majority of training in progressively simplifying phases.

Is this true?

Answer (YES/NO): NO